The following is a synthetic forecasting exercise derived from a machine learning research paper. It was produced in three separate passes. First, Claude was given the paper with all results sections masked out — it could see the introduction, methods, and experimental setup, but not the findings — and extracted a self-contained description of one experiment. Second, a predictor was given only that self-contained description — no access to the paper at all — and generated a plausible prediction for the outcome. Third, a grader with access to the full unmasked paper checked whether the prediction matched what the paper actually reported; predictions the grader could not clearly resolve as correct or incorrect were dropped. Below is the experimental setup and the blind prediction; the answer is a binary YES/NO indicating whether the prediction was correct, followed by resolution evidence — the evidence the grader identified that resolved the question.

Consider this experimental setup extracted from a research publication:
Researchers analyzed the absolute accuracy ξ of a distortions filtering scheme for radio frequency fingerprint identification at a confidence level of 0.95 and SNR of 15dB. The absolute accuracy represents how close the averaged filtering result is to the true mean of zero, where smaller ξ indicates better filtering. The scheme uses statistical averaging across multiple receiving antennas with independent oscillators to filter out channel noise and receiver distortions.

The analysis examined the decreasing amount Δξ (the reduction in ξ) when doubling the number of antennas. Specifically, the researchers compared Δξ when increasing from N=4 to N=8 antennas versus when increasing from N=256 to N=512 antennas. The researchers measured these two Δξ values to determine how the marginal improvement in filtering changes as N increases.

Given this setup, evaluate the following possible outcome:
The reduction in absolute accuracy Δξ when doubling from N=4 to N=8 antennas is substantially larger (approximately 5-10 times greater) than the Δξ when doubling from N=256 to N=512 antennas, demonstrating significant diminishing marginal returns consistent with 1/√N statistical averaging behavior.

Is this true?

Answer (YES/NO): YES